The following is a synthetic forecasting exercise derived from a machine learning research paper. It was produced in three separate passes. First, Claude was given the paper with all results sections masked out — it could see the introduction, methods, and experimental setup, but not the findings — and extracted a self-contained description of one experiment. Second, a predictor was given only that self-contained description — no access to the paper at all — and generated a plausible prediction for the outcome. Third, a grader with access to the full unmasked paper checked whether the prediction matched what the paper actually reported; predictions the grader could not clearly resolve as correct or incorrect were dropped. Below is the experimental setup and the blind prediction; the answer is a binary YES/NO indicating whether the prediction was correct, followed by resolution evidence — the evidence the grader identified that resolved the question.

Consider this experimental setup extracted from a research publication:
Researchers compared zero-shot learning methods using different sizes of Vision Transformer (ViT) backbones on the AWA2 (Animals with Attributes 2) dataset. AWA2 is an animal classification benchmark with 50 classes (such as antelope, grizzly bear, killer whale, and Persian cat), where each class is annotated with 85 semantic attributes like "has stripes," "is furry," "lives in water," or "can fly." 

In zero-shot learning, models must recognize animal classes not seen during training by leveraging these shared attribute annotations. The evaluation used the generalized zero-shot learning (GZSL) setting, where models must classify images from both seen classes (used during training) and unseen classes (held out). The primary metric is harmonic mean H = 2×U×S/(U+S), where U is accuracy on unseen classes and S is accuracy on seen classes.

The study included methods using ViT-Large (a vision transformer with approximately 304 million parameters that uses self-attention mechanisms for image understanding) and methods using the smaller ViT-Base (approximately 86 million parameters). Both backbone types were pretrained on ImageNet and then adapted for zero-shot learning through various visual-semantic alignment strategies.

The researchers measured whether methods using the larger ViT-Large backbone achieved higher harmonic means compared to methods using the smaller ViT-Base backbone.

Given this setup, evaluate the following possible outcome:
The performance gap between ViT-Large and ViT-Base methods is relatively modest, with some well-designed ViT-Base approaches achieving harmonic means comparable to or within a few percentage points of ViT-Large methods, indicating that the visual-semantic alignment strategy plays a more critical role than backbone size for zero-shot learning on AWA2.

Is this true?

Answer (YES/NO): NO